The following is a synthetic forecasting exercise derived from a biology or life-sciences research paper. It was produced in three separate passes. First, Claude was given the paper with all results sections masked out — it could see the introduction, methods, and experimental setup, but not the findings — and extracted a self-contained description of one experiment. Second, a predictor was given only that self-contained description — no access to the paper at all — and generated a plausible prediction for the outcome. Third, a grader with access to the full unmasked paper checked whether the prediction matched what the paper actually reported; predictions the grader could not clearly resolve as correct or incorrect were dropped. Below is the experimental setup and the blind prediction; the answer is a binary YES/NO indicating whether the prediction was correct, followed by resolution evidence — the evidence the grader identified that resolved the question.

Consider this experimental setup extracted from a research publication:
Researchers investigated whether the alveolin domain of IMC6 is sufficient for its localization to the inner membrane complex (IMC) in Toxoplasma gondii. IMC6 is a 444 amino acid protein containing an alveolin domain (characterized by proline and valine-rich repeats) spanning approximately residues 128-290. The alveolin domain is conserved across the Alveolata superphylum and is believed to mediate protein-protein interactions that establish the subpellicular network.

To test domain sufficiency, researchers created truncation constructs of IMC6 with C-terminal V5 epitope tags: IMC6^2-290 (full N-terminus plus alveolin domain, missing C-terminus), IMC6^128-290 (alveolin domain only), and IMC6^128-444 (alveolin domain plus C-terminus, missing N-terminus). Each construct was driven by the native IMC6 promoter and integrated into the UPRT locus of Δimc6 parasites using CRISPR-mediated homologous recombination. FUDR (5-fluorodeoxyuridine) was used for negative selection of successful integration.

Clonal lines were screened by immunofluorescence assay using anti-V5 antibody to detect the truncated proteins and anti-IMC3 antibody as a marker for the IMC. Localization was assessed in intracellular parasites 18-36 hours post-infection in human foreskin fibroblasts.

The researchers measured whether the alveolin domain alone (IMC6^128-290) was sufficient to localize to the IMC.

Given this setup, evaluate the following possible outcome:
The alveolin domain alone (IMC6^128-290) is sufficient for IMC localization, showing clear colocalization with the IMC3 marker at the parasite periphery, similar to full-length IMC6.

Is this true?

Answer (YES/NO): NO